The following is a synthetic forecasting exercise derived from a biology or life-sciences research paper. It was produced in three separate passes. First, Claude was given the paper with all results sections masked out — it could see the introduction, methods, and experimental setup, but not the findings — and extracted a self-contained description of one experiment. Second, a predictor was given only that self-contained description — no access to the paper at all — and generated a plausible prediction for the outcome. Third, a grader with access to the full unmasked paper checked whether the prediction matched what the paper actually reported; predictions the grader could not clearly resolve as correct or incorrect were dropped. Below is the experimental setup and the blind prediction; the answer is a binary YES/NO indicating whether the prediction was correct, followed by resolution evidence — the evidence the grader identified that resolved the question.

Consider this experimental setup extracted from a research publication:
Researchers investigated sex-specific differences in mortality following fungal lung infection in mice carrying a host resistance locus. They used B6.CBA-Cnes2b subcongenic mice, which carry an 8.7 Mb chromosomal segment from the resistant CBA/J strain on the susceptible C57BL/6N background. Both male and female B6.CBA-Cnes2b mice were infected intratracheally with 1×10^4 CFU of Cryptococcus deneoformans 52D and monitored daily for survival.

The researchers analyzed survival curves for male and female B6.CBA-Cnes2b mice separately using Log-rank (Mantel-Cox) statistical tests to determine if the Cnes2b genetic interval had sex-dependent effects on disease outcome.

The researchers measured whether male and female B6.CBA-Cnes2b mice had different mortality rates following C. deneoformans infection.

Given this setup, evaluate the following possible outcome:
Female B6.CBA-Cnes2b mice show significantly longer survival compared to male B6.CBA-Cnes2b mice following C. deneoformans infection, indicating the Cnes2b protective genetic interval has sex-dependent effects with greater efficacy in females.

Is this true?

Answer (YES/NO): YES